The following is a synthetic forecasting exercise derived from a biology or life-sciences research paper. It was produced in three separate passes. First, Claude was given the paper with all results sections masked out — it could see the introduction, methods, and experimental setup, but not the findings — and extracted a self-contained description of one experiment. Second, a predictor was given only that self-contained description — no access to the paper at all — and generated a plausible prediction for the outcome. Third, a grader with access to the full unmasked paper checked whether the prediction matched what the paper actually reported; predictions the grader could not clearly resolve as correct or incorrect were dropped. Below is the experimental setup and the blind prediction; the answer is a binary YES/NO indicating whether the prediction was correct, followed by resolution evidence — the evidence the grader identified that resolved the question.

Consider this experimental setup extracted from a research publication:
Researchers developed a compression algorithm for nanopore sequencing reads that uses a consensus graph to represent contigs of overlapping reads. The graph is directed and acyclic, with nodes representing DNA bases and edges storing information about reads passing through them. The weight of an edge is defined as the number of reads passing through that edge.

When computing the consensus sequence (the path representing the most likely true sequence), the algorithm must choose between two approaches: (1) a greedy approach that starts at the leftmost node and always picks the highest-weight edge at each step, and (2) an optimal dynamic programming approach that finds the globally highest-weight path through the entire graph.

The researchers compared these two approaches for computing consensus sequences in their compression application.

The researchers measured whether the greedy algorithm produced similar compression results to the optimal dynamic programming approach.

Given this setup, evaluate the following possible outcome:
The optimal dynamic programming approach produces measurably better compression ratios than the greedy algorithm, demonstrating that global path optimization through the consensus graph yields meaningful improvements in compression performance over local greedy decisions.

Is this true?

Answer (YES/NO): NO